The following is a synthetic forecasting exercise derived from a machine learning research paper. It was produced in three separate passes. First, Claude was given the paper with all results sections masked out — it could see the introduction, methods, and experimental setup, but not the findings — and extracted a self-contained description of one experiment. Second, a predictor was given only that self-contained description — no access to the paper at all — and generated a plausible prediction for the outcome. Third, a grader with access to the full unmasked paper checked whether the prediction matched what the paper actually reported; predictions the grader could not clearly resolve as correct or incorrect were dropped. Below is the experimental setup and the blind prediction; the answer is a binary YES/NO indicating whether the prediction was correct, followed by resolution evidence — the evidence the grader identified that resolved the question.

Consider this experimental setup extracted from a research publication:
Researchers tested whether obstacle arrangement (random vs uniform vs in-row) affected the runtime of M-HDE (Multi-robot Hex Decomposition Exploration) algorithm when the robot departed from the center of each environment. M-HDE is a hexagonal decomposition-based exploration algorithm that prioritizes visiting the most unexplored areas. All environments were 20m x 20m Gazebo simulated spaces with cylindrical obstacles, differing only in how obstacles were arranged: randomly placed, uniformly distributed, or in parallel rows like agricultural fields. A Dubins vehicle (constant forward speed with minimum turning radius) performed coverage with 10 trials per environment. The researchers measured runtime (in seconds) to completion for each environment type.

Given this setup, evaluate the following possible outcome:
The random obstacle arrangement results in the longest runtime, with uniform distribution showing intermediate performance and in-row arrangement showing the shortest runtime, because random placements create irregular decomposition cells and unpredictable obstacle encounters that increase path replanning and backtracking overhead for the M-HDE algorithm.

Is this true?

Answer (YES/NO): NO